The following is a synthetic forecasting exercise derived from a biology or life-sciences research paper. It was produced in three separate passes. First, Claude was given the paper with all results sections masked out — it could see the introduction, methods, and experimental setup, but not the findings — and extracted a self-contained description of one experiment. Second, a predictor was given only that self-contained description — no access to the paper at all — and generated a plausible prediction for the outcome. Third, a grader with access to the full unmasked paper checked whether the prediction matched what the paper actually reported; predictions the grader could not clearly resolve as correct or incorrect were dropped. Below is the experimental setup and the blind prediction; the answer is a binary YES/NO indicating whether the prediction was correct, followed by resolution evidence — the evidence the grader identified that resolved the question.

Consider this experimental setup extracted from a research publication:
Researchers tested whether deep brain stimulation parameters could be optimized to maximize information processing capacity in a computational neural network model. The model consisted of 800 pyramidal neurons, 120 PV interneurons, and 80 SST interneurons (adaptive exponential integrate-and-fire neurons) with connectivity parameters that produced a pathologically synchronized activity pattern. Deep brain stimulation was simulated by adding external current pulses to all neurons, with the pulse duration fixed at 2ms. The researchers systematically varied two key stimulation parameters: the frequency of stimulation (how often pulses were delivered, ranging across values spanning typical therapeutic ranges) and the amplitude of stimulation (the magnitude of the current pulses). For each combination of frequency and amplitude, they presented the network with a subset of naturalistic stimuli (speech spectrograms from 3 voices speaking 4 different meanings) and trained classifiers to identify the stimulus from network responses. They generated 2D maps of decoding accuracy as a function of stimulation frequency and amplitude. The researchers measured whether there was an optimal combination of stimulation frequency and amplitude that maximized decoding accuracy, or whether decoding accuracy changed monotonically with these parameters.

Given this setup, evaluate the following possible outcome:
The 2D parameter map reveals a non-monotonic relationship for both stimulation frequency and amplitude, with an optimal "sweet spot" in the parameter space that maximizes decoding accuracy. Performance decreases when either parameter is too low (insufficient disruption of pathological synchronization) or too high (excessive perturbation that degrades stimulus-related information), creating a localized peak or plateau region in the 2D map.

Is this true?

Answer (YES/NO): NO